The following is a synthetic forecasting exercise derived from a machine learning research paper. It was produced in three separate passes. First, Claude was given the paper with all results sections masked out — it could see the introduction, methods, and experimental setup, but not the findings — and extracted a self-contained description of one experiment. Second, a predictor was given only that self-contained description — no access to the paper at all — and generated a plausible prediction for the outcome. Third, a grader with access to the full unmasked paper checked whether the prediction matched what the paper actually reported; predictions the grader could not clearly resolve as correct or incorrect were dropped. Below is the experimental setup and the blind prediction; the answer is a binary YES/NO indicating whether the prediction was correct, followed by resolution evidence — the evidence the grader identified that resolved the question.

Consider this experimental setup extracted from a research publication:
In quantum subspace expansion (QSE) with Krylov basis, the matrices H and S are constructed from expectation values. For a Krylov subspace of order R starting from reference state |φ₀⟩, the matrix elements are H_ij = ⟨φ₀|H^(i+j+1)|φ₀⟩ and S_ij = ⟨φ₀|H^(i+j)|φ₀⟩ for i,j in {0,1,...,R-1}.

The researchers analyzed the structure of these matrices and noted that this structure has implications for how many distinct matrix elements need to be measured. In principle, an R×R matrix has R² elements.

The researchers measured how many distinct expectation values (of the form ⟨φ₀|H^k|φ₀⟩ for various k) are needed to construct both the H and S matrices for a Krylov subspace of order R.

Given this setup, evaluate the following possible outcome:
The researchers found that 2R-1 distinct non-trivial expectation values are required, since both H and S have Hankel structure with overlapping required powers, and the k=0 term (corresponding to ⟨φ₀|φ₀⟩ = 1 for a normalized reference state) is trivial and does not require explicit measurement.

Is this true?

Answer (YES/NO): NO